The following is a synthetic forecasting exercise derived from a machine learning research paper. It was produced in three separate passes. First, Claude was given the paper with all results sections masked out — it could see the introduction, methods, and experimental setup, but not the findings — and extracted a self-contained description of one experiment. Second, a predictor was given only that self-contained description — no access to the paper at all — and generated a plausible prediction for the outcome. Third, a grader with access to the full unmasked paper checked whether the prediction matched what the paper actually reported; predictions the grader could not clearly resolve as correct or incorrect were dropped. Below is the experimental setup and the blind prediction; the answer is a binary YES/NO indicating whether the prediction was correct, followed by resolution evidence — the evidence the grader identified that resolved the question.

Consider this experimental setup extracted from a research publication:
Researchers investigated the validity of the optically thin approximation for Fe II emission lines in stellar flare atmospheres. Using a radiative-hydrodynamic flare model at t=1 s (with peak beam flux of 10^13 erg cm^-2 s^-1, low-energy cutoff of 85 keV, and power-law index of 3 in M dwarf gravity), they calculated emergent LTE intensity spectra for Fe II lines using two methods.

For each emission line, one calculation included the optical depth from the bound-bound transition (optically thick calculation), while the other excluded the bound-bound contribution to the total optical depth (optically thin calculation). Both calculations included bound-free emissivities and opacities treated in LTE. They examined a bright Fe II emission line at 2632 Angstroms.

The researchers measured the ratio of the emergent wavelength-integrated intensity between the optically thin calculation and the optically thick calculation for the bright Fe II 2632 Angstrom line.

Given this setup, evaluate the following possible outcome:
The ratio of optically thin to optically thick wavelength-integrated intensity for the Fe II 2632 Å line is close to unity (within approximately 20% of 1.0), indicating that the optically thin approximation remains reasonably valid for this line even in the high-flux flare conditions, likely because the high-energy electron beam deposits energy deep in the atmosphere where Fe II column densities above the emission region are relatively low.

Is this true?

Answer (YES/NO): NO